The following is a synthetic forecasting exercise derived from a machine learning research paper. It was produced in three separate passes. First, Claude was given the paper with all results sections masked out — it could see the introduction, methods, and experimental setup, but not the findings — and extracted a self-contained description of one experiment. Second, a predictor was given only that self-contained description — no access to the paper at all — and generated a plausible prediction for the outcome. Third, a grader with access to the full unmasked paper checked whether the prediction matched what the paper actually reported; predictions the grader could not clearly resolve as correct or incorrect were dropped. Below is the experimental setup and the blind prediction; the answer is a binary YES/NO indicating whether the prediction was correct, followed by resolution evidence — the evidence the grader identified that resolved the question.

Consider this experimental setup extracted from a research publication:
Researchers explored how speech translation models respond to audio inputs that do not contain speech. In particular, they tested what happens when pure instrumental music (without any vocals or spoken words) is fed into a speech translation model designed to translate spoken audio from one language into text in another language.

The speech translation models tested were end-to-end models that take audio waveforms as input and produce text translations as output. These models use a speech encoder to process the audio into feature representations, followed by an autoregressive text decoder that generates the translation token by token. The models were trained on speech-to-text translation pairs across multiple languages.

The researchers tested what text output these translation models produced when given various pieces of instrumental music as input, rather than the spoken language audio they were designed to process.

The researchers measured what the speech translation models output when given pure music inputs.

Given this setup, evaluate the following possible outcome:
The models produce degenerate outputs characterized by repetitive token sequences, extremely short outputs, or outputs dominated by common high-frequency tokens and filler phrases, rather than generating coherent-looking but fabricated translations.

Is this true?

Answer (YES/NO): NO